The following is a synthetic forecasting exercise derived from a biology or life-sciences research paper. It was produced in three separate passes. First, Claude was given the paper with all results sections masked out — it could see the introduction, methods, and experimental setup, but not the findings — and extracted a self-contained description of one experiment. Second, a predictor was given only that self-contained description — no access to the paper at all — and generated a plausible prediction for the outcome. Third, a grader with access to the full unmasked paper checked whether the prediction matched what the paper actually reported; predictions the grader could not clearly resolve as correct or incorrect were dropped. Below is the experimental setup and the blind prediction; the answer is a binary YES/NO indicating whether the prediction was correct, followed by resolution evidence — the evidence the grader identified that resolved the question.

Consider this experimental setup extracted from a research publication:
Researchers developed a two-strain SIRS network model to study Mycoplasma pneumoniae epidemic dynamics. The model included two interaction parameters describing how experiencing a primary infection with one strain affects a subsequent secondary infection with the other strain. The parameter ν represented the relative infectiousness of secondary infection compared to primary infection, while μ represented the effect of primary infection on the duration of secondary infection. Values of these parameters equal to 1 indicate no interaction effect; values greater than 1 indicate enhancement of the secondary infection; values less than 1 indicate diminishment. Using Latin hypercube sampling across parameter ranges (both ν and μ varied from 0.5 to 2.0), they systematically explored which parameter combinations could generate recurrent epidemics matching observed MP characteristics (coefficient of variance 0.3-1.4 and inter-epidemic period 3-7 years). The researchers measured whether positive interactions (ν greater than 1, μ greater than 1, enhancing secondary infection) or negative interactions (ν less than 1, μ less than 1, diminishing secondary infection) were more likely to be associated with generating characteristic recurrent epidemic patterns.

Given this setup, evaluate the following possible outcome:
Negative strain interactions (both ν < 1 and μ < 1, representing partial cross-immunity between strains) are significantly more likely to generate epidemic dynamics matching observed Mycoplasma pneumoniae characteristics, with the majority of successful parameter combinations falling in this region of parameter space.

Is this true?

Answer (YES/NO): NO